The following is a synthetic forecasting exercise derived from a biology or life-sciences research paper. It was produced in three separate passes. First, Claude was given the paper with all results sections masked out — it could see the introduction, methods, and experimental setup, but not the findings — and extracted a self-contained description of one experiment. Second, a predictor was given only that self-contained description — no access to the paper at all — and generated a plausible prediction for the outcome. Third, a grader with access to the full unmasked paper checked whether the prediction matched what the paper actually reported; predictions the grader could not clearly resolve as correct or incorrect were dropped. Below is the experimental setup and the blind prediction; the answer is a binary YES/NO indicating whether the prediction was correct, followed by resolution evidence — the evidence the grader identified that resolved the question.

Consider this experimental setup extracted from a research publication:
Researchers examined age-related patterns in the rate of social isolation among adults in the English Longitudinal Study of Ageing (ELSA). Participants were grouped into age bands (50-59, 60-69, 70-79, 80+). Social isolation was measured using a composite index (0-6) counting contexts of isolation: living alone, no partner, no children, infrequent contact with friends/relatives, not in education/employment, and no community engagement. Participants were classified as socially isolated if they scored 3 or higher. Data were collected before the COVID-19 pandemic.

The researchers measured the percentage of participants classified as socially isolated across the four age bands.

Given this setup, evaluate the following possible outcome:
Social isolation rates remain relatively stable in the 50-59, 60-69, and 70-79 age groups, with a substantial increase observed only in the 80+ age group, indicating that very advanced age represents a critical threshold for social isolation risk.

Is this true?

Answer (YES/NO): NO